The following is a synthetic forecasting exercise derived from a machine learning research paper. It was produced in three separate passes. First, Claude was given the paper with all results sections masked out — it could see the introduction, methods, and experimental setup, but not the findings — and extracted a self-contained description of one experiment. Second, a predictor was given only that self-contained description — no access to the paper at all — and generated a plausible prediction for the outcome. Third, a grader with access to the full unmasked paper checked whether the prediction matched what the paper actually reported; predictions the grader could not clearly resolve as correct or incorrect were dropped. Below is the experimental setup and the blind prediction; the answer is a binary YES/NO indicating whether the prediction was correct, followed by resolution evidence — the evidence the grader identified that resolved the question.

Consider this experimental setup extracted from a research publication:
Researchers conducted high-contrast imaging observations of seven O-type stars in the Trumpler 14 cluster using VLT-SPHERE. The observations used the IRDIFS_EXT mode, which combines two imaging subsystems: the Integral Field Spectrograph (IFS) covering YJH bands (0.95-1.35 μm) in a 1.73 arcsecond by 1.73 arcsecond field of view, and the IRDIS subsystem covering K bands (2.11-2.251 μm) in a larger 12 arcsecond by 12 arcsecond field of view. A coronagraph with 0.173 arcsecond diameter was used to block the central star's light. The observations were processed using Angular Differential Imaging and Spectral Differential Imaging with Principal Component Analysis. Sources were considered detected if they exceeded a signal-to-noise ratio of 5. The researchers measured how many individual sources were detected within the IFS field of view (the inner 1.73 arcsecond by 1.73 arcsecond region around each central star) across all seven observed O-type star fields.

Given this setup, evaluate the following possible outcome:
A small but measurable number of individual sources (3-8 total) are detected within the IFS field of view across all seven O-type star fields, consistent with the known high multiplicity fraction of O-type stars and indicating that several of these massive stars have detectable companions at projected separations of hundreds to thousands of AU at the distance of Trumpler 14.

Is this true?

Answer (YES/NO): NO